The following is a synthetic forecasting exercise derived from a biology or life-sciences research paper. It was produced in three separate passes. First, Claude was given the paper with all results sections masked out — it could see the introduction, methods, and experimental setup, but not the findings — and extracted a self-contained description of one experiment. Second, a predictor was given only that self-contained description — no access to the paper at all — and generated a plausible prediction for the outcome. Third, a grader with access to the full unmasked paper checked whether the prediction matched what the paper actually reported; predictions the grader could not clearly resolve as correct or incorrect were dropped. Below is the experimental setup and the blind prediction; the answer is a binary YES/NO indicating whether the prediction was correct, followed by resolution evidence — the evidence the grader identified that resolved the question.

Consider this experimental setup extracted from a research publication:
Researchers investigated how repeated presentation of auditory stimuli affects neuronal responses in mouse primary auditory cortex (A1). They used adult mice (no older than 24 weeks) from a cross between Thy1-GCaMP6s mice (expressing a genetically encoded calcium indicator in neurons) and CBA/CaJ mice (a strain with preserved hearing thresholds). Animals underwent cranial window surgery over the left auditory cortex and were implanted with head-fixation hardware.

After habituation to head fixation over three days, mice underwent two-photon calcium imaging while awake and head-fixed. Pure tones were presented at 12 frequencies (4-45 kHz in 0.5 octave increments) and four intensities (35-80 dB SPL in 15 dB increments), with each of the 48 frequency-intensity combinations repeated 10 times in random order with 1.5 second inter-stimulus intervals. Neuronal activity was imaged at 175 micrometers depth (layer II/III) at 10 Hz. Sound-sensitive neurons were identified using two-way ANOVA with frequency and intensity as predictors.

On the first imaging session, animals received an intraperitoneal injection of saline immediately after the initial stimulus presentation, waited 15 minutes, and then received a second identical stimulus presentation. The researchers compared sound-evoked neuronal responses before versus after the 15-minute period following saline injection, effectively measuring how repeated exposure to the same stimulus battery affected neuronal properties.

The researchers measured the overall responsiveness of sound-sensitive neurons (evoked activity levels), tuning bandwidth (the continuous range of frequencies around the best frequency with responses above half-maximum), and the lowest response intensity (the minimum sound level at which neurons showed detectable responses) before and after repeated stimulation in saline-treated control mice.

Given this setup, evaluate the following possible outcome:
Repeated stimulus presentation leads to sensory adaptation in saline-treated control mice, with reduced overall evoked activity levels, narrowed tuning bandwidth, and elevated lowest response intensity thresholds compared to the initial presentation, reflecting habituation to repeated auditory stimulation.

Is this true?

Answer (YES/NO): YES